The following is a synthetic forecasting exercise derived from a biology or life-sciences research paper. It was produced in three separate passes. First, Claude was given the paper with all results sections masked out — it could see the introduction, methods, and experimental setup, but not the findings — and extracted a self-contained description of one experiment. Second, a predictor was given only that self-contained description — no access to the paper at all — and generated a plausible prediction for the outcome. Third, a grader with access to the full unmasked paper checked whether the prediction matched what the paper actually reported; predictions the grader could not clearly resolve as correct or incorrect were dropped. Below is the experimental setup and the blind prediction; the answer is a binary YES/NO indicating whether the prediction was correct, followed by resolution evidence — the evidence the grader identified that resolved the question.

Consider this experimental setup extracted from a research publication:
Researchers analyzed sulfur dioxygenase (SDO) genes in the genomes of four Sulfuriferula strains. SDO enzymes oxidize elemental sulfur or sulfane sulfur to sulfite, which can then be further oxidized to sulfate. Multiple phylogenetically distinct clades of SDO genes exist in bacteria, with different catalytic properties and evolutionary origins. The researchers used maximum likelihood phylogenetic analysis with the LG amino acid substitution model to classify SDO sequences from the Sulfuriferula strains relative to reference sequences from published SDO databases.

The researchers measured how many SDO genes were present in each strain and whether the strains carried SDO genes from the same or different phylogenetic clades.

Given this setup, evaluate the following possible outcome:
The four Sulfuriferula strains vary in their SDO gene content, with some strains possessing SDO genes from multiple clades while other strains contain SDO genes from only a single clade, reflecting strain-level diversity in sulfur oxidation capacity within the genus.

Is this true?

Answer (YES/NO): NO